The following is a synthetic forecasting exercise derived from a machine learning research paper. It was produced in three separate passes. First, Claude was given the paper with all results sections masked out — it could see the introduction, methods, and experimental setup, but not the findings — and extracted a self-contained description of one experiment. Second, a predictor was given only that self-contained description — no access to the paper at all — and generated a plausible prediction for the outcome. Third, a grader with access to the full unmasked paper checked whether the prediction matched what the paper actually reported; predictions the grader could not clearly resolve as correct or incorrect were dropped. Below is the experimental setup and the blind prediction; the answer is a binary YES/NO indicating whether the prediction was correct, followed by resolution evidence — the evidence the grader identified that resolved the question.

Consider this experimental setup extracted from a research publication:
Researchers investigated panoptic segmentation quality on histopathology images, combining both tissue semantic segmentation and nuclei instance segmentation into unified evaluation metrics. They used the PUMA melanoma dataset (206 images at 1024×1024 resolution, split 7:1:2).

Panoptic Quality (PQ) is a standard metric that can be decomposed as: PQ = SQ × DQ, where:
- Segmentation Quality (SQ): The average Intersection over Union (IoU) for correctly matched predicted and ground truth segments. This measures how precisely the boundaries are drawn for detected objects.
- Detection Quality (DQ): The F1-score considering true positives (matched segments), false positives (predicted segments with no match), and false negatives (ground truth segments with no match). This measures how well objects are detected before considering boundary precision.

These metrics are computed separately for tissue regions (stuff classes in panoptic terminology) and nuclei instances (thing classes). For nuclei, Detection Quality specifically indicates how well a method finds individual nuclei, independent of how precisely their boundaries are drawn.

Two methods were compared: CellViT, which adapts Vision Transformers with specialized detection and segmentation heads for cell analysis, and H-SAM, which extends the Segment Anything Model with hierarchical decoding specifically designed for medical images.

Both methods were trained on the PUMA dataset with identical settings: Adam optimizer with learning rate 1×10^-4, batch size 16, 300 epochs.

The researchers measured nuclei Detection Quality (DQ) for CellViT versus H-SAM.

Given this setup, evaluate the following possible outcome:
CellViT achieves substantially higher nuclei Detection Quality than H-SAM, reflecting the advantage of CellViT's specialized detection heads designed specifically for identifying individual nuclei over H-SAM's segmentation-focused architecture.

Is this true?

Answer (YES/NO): NO